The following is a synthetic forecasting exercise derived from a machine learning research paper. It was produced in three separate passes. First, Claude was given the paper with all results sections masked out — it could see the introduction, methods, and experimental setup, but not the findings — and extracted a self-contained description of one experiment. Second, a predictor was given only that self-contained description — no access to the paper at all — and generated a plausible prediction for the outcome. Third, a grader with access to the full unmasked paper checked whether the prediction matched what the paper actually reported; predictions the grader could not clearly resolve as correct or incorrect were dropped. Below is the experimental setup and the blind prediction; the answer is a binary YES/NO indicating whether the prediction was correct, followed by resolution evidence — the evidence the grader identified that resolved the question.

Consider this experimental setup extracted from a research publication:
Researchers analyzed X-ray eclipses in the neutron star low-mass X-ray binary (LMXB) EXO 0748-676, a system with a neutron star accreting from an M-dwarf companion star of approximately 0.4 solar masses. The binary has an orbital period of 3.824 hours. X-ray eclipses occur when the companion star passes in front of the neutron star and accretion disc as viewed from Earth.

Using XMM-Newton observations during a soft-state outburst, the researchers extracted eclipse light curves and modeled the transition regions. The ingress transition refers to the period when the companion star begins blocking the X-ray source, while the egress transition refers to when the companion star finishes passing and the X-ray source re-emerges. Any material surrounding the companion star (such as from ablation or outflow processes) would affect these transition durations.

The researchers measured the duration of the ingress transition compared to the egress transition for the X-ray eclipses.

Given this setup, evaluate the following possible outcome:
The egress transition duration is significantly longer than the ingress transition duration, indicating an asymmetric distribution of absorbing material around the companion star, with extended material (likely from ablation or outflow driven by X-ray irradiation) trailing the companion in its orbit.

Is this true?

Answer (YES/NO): YES